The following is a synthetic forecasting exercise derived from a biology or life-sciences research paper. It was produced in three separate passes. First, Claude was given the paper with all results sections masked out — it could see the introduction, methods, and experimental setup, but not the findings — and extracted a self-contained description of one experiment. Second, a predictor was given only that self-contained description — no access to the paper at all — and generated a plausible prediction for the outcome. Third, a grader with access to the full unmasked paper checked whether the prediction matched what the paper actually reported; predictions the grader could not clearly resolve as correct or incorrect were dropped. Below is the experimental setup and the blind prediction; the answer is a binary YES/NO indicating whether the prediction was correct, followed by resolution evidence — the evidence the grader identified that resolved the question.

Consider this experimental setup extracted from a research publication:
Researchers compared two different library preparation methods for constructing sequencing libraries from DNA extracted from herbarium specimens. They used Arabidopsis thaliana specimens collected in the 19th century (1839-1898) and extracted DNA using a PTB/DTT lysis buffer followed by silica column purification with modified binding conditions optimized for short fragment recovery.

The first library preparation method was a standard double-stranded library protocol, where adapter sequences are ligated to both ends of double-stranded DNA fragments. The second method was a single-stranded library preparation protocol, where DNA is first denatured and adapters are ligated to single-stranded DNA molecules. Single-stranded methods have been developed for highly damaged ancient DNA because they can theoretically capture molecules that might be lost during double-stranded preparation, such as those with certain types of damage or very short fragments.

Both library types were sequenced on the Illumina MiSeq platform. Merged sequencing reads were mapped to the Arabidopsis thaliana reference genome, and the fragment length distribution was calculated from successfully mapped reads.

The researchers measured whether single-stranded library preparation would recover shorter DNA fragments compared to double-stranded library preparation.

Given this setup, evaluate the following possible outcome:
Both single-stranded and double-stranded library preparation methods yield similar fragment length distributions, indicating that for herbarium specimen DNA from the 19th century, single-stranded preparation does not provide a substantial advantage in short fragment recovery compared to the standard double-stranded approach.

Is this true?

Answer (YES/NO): YES